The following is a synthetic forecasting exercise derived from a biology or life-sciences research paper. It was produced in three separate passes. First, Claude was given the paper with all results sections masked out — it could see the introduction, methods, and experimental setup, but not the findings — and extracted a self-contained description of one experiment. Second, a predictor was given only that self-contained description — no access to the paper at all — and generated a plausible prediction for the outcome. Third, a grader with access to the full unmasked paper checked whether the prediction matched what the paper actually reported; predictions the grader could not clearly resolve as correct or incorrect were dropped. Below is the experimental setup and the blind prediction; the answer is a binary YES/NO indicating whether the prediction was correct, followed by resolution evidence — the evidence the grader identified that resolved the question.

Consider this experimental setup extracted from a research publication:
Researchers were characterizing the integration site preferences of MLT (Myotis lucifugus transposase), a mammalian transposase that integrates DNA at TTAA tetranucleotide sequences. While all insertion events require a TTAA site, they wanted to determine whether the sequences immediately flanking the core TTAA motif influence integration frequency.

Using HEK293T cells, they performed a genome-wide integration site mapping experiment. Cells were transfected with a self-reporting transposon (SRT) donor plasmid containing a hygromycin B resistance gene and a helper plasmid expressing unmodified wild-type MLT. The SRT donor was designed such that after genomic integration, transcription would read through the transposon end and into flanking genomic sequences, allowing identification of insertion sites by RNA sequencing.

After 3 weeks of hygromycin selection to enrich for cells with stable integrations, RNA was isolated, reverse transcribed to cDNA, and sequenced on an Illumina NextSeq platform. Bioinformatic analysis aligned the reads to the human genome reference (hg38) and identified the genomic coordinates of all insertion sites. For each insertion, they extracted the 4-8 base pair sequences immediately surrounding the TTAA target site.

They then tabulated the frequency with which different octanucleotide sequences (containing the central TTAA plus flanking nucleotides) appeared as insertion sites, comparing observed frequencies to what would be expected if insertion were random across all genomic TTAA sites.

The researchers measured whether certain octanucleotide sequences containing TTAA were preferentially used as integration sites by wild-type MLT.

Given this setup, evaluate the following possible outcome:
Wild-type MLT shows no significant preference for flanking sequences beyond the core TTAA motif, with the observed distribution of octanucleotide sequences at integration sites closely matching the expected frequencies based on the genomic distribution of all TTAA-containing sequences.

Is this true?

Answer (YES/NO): NO